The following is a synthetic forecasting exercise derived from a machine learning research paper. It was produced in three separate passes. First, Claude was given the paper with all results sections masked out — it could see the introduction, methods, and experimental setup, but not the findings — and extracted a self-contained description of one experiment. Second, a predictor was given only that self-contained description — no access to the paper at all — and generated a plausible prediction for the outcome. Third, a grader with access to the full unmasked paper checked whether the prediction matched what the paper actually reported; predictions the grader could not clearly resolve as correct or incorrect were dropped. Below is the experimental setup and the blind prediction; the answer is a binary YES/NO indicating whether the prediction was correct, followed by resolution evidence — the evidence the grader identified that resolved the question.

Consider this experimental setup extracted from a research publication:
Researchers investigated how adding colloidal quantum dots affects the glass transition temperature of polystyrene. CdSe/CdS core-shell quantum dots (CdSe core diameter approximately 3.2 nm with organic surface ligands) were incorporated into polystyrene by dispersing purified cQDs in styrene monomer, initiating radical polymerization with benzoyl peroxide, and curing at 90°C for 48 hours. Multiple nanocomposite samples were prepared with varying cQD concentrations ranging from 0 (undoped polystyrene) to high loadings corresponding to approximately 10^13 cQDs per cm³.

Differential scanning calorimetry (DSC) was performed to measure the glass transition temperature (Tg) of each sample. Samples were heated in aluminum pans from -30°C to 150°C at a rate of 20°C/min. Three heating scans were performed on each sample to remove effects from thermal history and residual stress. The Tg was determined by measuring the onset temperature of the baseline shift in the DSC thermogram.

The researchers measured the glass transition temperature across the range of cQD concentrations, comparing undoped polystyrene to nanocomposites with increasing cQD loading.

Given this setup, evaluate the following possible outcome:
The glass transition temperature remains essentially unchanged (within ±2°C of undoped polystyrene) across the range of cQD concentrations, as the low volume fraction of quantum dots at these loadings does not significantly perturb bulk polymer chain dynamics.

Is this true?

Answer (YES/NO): YES